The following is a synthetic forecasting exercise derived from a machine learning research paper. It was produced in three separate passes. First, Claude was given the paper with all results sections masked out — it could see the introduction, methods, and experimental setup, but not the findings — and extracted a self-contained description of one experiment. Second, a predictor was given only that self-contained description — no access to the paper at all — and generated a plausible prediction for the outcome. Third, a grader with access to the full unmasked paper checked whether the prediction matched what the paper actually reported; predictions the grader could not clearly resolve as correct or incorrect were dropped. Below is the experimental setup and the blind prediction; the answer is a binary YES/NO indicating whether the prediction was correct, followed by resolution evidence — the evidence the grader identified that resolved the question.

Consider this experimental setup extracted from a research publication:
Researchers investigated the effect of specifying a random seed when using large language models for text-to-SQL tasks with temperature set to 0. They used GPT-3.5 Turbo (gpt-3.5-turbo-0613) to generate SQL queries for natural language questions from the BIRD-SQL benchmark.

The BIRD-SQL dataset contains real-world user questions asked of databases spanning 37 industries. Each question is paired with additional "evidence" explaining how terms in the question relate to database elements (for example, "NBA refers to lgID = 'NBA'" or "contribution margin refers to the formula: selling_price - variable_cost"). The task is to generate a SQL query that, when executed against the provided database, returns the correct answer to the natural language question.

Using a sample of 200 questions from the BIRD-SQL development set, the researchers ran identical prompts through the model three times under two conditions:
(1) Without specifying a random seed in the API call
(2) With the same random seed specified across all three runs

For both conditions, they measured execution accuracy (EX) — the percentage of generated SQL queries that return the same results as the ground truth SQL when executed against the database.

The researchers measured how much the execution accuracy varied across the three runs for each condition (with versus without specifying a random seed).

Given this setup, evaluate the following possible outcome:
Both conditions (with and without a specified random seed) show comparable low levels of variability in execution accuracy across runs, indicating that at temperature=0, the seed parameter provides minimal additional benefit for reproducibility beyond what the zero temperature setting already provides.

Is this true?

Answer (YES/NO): NO